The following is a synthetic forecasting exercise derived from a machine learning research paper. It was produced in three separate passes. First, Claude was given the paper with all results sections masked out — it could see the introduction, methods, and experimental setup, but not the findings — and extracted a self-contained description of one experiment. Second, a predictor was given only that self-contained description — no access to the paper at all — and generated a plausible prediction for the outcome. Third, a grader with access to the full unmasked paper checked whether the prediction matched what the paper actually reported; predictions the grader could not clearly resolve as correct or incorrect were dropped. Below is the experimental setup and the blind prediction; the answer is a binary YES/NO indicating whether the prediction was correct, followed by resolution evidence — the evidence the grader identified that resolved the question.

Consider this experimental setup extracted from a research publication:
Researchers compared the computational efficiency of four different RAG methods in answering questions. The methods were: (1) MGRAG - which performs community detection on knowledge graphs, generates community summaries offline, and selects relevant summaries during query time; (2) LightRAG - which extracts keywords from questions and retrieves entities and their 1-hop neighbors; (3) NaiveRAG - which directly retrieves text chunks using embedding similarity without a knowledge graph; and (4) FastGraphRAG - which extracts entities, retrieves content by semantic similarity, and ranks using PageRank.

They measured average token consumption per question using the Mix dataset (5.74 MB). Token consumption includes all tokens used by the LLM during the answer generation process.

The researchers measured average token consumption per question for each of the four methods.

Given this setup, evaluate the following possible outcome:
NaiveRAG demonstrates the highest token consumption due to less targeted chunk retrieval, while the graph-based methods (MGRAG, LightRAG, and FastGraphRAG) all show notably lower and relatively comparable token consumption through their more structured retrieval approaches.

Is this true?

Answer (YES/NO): NO